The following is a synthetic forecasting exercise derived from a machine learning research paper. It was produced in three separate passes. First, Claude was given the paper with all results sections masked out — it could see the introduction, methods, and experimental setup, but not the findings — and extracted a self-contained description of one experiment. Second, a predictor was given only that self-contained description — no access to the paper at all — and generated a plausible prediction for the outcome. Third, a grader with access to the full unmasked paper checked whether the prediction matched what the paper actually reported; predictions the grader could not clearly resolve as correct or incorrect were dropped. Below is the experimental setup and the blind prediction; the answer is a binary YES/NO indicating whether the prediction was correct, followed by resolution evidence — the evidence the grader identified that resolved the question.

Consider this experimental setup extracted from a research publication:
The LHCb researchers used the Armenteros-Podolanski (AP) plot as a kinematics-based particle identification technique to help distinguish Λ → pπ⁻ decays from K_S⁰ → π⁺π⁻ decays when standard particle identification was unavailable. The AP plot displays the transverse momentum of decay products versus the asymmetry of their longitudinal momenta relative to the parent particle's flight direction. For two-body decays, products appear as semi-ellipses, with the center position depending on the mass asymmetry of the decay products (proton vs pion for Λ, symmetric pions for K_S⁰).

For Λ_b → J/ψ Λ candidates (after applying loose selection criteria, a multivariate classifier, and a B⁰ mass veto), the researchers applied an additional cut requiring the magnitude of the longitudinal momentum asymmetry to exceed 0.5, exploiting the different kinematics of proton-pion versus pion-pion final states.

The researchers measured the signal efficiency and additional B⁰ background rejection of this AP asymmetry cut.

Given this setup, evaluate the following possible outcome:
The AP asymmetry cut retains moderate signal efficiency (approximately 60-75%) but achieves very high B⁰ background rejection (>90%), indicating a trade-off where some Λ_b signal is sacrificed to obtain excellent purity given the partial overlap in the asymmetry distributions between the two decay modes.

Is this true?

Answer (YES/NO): NO